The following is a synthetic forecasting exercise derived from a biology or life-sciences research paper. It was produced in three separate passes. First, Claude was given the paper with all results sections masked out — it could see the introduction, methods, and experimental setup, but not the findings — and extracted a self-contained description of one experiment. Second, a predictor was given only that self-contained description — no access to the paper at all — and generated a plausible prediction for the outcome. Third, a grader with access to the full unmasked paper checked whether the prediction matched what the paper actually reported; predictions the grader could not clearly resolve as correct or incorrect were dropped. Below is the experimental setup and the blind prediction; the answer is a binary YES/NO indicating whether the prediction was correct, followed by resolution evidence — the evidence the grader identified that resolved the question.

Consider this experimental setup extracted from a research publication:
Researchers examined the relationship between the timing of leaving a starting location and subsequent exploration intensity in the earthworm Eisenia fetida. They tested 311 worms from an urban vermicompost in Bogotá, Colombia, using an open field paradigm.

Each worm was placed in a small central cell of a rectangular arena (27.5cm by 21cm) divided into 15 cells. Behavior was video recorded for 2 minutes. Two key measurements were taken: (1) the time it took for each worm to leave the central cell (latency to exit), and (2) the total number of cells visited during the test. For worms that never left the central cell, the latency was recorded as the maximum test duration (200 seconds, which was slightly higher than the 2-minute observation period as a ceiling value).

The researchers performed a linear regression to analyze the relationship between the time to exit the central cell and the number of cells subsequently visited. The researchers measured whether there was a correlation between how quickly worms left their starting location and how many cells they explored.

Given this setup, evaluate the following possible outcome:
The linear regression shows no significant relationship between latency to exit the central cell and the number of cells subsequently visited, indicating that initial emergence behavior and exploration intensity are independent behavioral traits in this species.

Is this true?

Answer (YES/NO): NO